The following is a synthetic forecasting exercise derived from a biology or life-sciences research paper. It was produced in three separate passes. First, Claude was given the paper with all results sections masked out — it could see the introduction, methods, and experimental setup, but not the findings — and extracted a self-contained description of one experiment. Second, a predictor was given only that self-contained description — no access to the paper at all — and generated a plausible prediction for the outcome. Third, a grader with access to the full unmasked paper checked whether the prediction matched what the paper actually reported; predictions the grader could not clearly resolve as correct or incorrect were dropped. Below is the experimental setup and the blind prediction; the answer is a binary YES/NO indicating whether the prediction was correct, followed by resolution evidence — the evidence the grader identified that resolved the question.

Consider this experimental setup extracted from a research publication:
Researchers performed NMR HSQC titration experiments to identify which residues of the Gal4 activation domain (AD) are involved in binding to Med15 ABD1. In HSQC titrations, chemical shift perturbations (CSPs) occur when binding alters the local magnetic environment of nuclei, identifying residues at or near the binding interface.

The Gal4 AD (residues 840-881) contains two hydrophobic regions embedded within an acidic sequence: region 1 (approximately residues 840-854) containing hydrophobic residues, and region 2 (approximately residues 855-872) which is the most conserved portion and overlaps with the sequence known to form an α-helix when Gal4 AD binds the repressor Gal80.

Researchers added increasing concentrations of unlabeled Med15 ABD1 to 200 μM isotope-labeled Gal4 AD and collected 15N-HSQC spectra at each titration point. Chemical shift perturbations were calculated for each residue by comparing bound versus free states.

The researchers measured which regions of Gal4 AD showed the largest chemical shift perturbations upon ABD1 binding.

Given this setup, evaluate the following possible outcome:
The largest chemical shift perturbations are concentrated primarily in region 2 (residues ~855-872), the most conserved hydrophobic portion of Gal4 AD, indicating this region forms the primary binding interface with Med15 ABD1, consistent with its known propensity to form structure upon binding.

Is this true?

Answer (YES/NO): YES